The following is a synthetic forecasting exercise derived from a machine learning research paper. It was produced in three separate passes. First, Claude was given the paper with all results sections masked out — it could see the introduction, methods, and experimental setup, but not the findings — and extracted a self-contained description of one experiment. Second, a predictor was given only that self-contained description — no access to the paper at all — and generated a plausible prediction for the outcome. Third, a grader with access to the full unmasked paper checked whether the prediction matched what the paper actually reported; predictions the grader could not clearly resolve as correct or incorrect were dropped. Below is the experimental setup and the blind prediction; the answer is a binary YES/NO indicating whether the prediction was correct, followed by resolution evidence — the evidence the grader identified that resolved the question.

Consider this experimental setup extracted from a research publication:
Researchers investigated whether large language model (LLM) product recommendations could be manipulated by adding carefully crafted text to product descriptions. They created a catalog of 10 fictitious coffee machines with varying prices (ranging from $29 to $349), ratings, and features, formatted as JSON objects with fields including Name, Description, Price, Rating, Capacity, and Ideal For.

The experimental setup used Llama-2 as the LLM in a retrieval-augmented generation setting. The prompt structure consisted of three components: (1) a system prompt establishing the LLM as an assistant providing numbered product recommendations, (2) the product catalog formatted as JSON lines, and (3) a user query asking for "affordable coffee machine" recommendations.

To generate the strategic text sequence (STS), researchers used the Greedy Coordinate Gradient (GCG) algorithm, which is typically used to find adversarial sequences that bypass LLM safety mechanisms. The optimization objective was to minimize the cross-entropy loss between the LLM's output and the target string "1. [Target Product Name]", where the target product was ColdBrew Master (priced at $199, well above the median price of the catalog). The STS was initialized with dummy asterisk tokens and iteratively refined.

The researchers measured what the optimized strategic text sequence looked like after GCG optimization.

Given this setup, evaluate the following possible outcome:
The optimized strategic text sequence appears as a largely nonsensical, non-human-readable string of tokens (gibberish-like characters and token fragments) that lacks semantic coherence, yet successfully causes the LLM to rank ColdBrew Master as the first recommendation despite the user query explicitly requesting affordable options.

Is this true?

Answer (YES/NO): YES